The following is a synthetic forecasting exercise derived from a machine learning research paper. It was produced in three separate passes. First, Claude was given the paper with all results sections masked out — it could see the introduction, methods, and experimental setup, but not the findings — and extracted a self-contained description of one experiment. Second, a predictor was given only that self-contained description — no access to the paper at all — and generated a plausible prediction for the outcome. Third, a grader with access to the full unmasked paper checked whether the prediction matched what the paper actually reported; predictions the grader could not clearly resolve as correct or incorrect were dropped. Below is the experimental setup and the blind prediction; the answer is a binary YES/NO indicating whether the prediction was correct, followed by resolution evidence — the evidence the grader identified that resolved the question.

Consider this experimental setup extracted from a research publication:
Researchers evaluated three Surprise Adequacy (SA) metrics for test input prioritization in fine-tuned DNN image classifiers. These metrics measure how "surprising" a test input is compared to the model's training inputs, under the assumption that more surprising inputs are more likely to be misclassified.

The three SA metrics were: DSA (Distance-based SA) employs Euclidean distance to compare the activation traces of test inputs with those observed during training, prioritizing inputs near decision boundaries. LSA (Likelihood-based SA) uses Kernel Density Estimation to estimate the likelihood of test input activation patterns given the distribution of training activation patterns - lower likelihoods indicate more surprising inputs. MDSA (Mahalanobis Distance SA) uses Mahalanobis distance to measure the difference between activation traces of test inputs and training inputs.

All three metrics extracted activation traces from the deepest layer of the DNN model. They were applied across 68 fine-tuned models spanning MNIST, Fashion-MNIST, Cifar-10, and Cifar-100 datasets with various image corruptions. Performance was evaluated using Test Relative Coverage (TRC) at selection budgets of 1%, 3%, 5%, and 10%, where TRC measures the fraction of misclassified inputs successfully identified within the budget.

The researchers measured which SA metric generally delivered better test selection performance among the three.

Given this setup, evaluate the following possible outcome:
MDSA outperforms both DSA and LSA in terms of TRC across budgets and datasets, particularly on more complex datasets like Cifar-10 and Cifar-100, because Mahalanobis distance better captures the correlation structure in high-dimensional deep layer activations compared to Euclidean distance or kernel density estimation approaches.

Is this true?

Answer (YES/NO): NO